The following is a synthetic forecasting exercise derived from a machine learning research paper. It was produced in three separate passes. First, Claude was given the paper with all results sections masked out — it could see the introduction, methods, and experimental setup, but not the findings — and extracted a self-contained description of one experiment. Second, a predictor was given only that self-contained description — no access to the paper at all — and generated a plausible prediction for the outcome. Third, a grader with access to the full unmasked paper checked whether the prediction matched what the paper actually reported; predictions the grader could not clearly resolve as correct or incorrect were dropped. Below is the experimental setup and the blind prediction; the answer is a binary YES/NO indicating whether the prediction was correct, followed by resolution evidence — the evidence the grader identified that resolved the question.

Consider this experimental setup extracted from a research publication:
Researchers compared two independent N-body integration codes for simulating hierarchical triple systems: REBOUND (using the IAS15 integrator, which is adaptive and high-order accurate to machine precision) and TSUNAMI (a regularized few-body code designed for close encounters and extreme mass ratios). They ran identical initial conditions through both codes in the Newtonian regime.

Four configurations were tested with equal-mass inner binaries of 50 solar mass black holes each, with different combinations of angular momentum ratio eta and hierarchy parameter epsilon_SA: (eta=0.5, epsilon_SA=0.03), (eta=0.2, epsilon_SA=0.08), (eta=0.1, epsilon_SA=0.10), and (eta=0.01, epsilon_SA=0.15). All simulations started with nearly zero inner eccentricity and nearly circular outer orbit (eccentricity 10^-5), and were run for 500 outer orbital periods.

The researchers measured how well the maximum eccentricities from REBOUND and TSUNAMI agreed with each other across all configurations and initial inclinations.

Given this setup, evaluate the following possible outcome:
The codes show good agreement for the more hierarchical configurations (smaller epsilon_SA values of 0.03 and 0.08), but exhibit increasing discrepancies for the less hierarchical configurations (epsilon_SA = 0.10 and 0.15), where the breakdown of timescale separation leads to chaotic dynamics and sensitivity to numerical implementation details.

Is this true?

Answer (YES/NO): NO